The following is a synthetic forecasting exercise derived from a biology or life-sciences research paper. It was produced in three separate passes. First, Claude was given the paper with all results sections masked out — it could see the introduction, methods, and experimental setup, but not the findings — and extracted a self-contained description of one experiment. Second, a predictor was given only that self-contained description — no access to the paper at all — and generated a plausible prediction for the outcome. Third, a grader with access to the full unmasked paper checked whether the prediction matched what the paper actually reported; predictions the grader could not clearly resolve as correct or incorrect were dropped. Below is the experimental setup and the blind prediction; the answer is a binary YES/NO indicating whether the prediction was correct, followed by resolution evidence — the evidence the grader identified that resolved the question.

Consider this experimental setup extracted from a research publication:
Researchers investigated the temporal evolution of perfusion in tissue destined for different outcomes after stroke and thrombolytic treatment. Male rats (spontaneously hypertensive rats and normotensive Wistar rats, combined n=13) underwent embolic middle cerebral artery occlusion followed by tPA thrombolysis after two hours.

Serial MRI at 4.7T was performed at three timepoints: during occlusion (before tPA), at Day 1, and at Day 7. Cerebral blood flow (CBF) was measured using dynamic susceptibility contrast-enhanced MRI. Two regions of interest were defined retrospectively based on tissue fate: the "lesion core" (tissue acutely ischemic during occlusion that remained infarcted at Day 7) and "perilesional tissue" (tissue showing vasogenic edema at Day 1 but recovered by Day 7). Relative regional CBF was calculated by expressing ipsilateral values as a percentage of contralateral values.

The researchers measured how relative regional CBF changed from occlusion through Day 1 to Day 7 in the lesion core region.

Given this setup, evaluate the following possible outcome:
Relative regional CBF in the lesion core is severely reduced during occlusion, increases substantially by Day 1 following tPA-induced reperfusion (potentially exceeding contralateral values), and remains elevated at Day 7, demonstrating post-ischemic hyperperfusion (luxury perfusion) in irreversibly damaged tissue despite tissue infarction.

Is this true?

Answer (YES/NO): NO